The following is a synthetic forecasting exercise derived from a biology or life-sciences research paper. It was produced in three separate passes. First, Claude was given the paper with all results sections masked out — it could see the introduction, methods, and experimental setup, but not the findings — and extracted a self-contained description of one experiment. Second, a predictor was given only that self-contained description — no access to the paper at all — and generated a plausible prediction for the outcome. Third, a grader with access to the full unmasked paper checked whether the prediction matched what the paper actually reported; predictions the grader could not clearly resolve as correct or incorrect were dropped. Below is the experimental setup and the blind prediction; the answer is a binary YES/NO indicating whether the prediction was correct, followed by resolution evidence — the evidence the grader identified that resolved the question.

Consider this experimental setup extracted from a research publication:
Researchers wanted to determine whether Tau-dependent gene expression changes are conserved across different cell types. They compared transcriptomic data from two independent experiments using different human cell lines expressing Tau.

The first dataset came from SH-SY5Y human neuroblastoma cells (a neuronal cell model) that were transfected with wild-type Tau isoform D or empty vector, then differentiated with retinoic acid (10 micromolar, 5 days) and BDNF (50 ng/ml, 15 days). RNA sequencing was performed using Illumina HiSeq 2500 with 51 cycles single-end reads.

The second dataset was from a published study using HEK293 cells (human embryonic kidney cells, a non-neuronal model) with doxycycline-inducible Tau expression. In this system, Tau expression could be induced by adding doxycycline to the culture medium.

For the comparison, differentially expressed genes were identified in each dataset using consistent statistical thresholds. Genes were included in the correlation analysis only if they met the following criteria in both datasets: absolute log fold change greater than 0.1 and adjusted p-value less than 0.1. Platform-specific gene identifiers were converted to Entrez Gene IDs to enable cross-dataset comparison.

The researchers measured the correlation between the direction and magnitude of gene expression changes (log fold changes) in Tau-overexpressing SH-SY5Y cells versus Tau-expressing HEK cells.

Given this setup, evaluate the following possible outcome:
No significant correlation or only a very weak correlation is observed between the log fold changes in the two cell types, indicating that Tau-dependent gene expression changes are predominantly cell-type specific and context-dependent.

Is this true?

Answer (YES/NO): YES